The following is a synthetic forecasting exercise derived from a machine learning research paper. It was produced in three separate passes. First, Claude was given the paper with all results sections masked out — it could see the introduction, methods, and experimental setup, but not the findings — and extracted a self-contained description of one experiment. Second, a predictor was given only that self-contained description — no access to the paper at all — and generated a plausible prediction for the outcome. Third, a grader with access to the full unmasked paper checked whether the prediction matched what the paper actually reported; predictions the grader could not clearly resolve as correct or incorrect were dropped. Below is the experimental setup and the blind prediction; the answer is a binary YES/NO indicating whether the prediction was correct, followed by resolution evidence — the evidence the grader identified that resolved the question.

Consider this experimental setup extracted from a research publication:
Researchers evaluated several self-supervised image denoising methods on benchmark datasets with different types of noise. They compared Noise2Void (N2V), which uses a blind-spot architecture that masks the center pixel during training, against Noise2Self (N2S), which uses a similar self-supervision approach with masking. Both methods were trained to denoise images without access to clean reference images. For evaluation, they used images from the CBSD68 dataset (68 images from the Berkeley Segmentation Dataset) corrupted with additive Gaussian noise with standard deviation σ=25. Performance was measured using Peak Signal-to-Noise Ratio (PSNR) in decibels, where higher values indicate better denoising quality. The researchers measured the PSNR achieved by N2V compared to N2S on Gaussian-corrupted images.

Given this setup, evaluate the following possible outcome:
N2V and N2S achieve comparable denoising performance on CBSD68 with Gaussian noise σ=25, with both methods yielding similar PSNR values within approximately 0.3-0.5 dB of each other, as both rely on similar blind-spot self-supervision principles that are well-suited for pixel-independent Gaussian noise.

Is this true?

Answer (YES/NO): YES